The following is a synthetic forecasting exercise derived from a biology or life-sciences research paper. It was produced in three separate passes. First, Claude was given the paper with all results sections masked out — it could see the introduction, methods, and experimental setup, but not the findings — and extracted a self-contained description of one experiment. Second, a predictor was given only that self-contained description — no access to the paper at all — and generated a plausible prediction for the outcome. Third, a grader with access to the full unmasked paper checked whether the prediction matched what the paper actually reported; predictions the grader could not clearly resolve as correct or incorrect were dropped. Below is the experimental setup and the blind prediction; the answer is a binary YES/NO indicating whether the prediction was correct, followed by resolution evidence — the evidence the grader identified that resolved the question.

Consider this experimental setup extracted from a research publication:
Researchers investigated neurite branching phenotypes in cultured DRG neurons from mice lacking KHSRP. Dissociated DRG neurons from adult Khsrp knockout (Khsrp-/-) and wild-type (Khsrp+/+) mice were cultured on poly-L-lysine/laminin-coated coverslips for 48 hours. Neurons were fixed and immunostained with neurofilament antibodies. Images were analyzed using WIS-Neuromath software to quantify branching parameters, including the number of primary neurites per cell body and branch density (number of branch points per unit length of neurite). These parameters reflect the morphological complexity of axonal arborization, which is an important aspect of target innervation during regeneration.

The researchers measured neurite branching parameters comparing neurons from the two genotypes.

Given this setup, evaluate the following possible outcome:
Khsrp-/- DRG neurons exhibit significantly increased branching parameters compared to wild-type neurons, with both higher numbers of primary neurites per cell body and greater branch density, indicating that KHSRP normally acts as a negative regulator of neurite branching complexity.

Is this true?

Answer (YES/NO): NO